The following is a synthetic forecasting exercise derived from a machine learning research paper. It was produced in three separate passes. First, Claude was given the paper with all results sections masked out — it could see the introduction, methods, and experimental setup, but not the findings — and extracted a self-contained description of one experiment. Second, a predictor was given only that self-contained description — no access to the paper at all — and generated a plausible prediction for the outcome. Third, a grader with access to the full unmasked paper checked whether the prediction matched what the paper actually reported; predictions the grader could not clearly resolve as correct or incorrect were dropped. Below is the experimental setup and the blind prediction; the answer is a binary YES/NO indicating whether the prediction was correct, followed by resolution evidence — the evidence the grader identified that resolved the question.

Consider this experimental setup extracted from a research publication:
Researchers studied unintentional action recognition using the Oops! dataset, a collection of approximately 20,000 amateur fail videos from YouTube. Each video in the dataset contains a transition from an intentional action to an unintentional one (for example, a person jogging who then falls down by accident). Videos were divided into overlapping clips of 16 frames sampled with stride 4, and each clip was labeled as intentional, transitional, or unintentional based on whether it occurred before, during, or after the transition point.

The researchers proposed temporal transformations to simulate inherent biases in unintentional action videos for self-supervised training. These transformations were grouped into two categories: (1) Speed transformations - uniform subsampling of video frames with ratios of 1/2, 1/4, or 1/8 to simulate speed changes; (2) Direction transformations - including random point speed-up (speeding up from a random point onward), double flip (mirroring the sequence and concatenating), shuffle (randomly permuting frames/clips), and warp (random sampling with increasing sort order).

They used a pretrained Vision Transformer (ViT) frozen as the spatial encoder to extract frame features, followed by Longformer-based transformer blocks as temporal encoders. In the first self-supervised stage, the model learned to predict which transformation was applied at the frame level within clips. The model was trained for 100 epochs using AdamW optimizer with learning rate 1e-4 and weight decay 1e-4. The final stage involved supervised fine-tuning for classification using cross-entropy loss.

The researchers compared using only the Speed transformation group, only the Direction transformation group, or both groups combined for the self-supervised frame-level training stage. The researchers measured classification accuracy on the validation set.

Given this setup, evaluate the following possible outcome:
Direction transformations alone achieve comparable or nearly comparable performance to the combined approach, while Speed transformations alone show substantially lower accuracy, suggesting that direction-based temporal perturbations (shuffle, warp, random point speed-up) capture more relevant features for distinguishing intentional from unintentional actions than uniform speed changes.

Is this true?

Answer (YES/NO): NO